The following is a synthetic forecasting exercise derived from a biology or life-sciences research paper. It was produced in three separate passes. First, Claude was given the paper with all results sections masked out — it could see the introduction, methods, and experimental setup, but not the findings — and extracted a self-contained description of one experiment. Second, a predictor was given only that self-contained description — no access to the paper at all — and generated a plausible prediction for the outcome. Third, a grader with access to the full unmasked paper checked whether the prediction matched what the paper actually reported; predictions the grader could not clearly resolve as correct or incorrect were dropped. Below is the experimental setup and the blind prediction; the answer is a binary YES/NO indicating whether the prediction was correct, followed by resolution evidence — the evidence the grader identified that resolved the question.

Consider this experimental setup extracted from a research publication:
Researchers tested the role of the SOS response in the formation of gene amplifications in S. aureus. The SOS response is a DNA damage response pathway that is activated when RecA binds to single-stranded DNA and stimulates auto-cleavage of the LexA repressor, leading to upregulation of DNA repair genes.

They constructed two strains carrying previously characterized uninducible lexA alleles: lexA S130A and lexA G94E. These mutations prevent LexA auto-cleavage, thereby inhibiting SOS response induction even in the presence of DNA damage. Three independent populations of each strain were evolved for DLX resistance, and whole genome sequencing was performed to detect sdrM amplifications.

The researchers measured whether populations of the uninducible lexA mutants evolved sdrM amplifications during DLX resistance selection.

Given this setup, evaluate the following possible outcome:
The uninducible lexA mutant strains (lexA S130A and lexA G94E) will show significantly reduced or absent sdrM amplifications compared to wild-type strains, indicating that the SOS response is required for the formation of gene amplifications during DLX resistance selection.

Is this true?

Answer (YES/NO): NO